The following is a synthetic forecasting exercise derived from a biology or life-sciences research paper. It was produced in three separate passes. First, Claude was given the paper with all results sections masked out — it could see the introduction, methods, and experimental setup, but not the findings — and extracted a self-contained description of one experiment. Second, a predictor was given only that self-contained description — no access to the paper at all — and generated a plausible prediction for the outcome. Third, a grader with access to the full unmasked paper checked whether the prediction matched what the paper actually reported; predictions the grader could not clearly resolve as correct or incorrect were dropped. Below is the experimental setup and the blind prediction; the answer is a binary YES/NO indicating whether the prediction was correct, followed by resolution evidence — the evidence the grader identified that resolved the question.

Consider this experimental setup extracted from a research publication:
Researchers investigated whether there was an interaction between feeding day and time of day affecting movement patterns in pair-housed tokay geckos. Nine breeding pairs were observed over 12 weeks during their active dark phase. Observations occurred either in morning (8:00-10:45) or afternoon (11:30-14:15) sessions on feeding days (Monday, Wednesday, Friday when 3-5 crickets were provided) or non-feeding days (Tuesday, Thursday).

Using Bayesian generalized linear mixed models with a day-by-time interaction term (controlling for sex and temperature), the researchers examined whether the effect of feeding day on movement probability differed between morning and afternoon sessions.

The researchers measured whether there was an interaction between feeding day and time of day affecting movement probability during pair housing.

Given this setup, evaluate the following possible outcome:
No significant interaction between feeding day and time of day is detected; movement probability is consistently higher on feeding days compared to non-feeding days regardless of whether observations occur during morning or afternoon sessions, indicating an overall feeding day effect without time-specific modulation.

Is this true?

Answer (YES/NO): NO